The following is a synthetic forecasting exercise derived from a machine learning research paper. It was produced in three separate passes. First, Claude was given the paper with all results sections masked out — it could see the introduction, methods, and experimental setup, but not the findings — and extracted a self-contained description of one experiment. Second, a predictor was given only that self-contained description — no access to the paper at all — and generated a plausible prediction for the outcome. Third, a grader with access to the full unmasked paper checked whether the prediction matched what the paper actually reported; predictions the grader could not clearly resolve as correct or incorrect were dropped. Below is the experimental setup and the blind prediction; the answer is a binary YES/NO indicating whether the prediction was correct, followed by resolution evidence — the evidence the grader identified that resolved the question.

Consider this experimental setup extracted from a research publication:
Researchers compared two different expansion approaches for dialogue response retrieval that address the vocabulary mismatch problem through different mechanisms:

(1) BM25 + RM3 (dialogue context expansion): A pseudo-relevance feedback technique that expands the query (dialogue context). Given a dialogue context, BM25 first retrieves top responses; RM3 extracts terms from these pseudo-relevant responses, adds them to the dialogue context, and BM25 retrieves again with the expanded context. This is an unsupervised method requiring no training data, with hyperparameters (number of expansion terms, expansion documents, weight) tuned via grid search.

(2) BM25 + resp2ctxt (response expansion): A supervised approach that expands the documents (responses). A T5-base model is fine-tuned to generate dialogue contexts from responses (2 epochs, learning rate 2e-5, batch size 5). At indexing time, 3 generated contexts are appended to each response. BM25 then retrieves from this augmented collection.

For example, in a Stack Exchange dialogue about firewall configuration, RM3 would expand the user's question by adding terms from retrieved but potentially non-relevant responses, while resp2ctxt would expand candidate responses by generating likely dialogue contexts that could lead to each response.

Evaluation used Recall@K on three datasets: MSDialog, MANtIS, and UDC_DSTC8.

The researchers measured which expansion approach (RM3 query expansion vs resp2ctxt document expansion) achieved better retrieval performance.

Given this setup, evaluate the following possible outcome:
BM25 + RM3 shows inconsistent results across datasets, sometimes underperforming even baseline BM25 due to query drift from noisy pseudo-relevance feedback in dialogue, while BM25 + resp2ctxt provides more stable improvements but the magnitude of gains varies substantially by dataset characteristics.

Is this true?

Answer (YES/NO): NO